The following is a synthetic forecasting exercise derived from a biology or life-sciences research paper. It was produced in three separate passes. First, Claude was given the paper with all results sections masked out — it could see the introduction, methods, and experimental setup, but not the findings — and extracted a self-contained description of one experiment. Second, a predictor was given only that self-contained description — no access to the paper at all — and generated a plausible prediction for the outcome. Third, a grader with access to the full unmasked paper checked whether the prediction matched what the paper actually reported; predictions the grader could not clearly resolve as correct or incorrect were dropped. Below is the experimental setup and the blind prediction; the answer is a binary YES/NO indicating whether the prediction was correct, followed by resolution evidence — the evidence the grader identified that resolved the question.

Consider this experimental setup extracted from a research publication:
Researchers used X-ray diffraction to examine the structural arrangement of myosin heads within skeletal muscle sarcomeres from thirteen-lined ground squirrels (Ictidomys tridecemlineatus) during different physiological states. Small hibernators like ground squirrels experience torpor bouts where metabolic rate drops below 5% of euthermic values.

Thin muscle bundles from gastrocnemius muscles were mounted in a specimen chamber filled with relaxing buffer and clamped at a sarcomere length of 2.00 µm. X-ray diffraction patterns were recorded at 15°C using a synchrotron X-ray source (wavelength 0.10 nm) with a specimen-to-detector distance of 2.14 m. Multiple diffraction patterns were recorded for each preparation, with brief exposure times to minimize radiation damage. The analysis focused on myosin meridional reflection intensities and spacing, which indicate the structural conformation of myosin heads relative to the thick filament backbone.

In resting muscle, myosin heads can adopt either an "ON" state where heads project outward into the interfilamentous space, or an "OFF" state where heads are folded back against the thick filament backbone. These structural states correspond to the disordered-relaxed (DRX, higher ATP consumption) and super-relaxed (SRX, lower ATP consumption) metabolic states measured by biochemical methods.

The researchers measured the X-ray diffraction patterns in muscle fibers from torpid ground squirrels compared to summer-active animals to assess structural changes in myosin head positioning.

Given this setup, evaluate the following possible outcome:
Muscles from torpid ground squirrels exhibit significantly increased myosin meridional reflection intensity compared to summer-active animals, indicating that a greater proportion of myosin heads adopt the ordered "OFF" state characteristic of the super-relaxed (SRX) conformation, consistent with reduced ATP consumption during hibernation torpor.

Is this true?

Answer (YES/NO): NO